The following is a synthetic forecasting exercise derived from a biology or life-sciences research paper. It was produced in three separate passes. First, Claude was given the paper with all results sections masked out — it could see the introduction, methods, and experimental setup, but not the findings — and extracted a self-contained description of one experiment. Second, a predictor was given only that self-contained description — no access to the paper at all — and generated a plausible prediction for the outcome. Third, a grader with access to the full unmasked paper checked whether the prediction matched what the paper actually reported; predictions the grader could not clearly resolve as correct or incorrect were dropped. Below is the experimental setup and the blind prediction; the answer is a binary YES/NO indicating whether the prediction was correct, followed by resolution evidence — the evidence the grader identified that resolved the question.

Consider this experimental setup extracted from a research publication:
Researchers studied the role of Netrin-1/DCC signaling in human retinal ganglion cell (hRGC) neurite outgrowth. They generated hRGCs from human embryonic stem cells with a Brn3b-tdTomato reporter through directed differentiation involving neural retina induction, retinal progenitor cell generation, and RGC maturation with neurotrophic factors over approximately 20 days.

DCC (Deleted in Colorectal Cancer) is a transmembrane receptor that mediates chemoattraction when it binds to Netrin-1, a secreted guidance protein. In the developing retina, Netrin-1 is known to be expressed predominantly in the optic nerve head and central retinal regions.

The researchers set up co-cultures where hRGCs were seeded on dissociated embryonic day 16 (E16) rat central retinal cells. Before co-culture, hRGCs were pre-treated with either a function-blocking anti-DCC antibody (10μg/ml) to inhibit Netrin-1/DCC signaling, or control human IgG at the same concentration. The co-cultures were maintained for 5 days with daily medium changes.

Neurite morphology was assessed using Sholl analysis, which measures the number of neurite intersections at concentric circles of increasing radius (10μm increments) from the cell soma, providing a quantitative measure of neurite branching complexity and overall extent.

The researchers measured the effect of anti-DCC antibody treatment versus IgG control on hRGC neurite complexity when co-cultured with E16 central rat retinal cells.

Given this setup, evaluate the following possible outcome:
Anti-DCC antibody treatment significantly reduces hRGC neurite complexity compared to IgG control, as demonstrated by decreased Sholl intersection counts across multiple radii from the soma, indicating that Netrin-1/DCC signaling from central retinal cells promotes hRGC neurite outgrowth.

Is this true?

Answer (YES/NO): YES